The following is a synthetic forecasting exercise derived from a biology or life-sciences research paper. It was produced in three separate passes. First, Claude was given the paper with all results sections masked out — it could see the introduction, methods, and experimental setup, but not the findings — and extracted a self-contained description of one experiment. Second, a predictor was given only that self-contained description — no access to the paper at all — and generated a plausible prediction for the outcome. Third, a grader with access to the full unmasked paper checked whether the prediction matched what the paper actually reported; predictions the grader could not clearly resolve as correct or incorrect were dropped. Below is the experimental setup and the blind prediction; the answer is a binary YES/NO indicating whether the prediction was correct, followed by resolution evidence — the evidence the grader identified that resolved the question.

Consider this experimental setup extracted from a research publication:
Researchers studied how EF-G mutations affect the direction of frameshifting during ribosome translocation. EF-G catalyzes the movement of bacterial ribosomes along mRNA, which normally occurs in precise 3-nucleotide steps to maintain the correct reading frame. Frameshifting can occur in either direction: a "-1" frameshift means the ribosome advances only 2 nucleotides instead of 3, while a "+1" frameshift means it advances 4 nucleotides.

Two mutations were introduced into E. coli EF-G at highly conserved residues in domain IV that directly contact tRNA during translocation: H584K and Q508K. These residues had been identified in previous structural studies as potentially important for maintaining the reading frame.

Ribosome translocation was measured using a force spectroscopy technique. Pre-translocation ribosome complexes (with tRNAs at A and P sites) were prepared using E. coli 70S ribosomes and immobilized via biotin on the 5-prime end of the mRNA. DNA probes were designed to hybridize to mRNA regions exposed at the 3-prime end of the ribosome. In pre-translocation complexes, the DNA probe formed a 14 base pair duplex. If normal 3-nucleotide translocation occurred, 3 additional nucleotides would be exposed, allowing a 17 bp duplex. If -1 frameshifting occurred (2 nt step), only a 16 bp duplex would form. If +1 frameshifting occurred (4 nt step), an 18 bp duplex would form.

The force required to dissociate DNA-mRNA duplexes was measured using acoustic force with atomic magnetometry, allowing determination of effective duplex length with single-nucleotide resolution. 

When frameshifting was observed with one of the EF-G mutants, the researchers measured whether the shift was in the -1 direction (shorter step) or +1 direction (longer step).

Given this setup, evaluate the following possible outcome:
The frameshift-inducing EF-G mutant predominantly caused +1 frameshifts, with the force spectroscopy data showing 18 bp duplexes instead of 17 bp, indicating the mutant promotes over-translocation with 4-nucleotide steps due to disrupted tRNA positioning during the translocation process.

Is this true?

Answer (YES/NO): NO